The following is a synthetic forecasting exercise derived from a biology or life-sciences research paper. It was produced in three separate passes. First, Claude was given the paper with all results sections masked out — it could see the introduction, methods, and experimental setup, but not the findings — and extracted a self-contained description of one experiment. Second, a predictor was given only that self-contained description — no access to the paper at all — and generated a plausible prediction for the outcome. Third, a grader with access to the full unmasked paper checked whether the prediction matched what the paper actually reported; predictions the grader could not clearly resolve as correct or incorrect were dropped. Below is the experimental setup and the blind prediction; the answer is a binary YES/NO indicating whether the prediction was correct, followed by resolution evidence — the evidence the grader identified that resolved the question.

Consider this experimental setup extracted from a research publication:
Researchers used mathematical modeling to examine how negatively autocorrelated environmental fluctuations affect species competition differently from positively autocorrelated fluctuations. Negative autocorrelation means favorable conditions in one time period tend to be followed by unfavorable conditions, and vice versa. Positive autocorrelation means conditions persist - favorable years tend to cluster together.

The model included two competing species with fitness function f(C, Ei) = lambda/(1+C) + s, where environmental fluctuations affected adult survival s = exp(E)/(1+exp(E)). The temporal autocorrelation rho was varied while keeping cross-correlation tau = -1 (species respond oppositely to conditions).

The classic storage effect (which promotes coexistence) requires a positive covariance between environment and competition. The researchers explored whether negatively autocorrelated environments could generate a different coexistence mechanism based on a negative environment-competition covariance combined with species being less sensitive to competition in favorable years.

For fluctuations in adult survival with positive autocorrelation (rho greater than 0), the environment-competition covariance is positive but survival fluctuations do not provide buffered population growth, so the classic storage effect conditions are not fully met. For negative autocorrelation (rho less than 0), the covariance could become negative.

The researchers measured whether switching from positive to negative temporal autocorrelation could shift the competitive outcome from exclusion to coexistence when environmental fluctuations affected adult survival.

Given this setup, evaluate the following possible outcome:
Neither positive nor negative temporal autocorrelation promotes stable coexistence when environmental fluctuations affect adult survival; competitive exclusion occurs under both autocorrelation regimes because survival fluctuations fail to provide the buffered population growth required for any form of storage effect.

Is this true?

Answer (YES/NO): NO